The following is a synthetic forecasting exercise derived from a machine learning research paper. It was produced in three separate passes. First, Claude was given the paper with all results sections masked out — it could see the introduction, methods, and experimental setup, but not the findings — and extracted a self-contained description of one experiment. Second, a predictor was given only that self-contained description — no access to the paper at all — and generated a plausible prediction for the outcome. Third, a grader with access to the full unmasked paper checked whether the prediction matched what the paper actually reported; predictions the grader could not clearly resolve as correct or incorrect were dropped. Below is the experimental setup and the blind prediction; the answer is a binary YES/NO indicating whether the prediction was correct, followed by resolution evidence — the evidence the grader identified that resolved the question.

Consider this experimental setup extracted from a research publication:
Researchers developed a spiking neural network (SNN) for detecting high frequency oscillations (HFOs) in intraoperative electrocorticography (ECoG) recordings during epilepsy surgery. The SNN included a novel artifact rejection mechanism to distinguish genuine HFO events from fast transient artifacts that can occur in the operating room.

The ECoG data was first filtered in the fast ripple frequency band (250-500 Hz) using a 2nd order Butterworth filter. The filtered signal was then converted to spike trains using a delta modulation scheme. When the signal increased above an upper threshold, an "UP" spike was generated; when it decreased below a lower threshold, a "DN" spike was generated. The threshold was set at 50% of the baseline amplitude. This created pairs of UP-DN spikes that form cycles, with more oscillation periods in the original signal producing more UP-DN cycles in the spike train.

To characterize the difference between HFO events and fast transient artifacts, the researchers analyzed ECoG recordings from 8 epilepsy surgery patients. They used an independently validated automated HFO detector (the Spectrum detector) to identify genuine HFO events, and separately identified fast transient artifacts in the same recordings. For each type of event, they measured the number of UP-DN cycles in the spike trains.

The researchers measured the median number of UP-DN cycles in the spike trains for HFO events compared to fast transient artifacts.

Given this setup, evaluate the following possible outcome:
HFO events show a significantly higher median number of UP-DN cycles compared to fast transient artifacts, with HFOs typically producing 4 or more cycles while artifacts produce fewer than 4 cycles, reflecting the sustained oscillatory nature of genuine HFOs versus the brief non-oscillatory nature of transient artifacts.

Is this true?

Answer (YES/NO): YES